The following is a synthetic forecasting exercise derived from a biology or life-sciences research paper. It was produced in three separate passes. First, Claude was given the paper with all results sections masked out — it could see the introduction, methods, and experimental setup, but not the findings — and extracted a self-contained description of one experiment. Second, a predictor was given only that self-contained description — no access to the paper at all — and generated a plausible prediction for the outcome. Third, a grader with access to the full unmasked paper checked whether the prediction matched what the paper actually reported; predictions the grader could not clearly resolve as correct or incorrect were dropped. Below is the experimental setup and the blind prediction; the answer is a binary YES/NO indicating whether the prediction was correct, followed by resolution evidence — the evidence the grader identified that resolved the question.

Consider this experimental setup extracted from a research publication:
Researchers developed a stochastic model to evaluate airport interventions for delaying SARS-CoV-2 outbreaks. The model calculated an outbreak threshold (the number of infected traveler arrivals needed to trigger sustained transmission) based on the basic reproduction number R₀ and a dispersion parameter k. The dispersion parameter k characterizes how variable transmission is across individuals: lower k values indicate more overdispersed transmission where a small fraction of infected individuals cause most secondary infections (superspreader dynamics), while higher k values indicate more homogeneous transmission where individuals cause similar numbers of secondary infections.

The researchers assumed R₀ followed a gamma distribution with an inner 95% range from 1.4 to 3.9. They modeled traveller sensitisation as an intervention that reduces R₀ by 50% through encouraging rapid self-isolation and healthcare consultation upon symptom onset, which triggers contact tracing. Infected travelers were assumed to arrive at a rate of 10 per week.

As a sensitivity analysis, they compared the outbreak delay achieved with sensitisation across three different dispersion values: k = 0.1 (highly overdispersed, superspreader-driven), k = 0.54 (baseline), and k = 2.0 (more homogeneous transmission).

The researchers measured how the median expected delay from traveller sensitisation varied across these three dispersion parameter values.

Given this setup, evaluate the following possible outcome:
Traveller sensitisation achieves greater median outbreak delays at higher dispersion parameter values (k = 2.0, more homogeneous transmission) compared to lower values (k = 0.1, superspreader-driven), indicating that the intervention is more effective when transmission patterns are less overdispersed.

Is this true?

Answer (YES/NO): NO